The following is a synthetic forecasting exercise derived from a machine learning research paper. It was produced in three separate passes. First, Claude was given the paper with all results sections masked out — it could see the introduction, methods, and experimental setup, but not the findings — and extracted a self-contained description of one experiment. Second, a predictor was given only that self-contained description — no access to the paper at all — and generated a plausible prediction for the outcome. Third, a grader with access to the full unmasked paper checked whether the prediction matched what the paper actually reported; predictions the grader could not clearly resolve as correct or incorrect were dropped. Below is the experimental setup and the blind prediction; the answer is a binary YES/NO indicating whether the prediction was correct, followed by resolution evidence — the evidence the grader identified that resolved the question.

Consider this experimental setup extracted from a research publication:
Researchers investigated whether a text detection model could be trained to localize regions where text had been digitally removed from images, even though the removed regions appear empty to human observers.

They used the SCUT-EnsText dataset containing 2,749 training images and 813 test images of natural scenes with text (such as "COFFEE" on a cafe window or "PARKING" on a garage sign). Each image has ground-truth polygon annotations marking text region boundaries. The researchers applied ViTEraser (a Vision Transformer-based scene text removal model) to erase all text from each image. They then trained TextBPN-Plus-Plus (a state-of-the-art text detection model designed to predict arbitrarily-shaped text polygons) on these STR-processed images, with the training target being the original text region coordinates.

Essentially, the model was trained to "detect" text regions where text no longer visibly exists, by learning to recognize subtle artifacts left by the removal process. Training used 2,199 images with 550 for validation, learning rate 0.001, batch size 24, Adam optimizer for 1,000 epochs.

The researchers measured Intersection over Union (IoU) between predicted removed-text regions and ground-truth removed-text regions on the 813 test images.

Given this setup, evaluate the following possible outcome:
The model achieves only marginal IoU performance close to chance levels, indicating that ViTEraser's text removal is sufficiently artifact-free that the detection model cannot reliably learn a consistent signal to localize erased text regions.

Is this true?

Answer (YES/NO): NO